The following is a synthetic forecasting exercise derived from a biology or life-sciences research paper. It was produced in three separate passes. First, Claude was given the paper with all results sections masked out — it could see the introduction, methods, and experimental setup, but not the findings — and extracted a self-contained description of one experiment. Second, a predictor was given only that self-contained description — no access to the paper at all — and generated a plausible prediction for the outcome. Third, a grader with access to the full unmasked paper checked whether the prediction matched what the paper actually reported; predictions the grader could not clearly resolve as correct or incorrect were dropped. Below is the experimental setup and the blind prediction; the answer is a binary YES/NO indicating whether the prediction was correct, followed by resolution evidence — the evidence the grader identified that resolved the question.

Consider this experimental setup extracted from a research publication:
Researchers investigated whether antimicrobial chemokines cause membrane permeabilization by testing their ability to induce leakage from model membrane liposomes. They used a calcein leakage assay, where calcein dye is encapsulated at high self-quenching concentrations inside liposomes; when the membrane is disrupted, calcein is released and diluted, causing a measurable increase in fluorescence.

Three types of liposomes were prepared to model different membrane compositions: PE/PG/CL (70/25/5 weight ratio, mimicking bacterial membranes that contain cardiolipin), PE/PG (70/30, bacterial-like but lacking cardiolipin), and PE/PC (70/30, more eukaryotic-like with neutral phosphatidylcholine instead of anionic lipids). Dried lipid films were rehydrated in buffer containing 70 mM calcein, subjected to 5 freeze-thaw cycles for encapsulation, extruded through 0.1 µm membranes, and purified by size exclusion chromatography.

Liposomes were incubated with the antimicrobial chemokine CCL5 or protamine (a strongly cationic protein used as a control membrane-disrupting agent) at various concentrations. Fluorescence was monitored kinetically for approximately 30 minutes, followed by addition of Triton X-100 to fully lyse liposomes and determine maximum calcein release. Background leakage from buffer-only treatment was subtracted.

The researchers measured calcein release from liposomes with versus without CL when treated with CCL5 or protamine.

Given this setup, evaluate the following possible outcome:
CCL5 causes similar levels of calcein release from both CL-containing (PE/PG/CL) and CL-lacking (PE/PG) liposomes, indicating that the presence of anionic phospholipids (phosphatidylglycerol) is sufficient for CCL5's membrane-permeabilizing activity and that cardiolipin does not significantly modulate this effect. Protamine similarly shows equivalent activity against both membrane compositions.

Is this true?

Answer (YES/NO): NO